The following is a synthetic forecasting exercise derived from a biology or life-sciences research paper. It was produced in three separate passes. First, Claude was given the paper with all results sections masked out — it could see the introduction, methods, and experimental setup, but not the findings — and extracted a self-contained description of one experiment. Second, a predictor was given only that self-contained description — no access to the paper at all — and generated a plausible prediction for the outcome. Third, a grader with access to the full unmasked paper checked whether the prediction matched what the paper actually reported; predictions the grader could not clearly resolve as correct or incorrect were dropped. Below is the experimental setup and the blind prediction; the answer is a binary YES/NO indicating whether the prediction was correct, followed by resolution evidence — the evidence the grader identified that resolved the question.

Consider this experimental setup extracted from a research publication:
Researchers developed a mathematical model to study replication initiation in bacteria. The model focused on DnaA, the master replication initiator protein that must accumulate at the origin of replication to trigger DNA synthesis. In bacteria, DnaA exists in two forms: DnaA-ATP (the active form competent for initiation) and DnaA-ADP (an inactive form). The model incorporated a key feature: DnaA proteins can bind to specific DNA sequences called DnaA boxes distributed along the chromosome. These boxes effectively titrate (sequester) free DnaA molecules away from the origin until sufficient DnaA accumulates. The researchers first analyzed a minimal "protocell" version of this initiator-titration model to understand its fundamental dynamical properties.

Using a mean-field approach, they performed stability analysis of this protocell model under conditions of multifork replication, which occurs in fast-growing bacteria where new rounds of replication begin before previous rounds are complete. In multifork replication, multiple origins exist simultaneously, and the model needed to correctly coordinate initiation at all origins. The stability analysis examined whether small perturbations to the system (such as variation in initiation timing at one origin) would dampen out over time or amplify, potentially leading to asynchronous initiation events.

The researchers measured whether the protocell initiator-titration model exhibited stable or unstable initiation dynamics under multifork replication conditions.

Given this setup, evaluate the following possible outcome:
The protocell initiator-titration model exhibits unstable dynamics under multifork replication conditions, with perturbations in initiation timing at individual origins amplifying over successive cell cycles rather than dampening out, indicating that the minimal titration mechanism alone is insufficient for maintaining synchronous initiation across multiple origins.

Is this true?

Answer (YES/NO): NO